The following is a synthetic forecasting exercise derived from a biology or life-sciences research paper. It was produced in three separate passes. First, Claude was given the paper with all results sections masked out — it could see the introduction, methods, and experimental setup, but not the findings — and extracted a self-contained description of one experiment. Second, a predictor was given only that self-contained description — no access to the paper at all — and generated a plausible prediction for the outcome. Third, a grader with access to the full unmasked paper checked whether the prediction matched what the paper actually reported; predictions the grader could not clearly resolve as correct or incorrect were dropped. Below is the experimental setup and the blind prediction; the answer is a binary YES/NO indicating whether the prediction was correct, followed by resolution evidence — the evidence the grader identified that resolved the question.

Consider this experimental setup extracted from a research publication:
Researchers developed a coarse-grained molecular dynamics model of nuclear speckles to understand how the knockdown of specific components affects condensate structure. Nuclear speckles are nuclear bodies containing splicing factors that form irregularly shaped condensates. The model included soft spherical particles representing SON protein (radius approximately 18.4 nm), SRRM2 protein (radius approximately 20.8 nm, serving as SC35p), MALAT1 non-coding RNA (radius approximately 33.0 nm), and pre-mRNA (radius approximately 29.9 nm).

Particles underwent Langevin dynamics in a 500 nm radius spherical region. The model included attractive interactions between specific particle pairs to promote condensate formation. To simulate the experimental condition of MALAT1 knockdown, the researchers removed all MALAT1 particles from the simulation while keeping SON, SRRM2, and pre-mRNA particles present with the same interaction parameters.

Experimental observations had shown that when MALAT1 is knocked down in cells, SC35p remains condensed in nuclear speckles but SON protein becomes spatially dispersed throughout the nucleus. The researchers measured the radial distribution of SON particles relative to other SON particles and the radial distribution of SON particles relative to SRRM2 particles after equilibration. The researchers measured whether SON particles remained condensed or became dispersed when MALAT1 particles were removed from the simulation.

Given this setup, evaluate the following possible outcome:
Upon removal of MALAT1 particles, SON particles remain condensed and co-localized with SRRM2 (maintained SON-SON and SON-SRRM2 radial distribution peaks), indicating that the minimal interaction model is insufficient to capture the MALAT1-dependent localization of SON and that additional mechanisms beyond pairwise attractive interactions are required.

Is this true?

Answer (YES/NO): NO